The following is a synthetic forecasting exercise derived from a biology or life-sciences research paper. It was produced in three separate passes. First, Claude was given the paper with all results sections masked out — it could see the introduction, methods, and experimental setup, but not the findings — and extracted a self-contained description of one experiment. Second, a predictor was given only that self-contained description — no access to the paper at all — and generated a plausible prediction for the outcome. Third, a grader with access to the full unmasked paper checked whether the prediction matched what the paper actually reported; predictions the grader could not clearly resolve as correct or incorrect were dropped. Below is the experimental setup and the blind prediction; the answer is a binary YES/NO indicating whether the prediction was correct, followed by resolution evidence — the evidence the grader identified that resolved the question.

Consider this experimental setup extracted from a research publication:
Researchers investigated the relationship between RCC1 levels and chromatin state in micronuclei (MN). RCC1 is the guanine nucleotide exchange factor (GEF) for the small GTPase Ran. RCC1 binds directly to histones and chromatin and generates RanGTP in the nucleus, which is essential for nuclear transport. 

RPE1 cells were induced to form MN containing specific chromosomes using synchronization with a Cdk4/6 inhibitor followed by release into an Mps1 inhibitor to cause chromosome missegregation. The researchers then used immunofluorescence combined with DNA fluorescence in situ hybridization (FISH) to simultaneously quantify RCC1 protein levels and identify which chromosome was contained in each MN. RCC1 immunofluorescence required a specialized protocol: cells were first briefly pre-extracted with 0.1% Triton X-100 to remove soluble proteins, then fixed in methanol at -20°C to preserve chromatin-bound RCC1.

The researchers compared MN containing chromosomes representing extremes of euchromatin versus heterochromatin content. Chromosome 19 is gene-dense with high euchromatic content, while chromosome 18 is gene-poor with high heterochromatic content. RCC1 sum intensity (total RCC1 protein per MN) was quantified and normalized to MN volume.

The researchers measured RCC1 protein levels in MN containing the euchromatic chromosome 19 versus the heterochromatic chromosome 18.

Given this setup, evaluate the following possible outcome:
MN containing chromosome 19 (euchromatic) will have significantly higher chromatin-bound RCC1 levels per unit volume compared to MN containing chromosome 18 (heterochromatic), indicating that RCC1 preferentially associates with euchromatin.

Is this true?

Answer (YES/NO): NO